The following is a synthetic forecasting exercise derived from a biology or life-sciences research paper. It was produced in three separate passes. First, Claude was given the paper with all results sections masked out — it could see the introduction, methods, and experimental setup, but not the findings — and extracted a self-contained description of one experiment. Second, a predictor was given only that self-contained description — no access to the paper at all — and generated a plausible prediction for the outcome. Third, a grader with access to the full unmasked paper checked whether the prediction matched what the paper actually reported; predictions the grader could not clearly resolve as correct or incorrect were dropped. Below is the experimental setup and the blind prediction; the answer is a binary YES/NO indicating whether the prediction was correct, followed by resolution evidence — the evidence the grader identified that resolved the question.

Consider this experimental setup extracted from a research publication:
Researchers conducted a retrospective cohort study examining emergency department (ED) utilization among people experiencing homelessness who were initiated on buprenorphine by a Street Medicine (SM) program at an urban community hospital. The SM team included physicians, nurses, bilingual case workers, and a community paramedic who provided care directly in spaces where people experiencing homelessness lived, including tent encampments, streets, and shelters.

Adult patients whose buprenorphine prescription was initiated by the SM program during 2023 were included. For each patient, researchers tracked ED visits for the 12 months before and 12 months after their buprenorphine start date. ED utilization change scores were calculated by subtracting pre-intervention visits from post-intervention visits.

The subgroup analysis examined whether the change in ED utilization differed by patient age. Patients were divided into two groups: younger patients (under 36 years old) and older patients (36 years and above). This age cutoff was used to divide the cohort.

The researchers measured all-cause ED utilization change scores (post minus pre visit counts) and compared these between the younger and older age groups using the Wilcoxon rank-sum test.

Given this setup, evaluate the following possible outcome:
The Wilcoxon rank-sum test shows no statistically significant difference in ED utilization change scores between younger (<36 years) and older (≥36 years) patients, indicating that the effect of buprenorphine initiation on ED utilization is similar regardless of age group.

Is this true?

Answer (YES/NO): YES